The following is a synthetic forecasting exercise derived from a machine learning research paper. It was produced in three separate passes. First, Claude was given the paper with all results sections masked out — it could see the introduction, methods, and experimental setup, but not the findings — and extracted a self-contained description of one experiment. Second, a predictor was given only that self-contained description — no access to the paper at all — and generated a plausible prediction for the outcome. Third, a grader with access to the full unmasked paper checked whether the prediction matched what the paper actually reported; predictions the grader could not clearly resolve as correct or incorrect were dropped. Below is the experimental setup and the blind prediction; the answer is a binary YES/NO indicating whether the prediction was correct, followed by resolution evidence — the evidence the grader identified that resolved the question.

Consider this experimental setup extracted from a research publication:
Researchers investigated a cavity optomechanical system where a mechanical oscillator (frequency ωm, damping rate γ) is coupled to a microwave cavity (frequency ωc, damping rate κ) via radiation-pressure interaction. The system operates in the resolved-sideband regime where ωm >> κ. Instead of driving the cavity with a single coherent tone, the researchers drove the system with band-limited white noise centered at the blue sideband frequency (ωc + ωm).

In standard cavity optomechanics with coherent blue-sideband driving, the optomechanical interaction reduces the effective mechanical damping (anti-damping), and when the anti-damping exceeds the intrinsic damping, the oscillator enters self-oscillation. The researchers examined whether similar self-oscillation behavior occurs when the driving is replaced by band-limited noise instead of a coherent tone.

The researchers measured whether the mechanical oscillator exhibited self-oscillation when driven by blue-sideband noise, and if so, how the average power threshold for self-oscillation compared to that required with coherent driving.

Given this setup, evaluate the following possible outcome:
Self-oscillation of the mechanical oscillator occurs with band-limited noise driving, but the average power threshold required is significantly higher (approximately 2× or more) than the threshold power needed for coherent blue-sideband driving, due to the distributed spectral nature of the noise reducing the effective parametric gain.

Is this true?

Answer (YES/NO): NO